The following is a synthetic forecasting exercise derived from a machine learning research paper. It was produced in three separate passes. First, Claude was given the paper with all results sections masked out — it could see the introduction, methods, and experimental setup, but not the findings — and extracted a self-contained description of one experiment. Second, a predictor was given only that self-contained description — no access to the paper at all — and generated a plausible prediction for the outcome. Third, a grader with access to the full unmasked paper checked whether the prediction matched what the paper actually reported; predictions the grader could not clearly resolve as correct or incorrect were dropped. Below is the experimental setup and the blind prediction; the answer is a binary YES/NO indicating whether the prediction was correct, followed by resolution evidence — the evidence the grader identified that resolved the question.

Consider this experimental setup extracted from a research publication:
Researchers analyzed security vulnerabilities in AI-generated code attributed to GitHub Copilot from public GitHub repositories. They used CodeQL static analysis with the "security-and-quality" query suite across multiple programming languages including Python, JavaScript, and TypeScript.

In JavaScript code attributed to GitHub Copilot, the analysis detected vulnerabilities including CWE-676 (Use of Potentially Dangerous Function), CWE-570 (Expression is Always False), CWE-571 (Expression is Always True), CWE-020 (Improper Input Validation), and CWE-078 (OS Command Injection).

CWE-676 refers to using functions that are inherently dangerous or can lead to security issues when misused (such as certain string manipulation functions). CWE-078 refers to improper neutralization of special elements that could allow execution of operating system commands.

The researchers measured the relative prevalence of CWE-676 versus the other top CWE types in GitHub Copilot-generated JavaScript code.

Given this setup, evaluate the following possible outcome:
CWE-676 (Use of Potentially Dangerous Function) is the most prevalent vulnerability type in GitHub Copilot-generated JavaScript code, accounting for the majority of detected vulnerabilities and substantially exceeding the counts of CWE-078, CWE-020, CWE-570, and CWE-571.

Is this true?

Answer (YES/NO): NO